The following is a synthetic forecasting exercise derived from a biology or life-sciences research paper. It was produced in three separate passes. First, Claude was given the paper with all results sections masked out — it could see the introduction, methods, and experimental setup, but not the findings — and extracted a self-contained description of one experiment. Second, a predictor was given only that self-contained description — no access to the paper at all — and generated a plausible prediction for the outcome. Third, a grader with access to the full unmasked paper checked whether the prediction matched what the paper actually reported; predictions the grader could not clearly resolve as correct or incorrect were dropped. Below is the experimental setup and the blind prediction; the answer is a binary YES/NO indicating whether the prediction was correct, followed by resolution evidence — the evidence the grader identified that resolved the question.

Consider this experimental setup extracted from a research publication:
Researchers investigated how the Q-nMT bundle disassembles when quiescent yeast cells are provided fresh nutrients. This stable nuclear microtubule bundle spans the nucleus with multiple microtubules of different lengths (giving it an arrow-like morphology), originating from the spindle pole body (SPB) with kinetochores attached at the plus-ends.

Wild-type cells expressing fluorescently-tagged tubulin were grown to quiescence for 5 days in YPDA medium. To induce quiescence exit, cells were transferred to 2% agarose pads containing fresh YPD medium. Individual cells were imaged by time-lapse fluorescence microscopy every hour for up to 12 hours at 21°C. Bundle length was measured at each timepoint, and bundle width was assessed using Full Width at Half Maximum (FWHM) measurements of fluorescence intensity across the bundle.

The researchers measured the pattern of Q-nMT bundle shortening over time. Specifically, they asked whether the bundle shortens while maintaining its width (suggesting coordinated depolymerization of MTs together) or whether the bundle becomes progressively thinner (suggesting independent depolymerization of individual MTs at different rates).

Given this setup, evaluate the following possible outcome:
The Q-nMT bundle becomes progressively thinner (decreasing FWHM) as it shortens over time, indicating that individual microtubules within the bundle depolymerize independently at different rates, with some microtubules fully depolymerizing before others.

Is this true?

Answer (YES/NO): NO